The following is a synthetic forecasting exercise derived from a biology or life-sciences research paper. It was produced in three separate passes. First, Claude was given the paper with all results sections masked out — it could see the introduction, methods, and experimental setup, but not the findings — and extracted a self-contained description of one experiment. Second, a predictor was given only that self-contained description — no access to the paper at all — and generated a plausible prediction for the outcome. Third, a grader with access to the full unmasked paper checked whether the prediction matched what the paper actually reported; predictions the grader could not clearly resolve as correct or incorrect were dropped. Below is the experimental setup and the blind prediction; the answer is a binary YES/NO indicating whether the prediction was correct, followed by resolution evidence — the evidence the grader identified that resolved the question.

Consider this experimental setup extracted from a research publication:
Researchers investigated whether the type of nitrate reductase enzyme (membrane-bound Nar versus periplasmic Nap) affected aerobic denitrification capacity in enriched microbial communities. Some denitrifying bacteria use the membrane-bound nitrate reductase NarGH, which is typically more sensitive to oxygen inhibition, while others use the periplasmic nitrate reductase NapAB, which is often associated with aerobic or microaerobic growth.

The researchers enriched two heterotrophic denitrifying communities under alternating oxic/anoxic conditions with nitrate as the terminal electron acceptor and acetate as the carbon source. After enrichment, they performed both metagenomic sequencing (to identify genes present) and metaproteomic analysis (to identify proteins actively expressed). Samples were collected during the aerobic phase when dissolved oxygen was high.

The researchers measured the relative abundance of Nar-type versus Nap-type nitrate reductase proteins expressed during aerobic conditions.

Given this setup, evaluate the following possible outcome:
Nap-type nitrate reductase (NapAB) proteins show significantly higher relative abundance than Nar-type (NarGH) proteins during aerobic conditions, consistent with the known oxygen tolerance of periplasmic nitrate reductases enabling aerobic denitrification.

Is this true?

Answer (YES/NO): NO